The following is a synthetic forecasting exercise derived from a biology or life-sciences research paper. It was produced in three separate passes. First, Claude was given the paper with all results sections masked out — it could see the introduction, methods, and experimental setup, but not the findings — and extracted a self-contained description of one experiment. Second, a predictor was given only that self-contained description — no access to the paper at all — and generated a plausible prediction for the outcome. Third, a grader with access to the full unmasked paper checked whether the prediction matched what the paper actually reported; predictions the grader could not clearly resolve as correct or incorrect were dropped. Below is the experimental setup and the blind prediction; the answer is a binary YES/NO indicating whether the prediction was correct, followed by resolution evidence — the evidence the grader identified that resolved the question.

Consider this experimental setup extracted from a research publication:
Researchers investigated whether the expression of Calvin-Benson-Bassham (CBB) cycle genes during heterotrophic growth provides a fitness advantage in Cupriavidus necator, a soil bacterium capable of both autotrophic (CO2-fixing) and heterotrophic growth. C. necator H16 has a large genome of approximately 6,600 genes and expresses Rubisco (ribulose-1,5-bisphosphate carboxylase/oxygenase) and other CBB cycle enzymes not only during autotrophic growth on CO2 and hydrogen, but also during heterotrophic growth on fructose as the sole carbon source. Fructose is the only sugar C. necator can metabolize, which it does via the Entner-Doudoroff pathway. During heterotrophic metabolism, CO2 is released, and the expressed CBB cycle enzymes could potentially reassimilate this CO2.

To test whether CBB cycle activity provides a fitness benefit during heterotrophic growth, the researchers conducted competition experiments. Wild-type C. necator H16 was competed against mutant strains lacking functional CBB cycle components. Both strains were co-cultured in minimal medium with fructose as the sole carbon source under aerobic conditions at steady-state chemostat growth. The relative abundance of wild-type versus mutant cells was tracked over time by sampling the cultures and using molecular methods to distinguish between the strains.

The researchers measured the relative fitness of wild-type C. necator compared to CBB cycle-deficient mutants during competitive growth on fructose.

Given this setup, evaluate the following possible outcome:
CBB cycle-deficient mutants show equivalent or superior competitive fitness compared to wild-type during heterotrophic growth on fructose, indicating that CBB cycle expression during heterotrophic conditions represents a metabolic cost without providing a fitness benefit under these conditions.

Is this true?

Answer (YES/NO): NO